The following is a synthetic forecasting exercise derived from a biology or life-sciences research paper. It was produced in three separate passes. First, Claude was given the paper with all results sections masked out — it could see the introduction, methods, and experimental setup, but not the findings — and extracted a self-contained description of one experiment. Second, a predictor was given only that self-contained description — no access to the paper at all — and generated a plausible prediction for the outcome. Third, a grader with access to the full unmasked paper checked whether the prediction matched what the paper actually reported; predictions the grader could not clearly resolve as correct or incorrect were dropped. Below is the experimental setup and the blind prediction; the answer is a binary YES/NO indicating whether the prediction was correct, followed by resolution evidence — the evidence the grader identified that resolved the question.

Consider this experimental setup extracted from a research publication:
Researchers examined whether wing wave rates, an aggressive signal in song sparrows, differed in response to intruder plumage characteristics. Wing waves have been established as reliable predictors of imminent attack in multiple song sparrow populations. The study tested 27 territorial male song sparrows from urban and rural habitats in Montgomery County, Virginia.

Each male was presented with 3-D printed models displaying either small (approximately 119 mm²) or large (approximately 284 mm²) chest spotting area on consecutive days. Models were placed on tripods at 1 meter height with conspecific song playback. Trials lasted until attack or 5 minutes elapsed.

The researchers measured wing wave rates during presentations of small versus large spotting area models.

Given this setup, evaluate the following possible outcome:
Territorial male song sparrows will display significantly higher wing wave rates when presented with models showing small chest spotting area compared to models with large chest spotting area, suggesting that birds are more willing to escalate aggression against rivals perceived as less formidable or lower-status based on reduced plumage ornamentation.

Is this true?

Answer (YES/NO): NO